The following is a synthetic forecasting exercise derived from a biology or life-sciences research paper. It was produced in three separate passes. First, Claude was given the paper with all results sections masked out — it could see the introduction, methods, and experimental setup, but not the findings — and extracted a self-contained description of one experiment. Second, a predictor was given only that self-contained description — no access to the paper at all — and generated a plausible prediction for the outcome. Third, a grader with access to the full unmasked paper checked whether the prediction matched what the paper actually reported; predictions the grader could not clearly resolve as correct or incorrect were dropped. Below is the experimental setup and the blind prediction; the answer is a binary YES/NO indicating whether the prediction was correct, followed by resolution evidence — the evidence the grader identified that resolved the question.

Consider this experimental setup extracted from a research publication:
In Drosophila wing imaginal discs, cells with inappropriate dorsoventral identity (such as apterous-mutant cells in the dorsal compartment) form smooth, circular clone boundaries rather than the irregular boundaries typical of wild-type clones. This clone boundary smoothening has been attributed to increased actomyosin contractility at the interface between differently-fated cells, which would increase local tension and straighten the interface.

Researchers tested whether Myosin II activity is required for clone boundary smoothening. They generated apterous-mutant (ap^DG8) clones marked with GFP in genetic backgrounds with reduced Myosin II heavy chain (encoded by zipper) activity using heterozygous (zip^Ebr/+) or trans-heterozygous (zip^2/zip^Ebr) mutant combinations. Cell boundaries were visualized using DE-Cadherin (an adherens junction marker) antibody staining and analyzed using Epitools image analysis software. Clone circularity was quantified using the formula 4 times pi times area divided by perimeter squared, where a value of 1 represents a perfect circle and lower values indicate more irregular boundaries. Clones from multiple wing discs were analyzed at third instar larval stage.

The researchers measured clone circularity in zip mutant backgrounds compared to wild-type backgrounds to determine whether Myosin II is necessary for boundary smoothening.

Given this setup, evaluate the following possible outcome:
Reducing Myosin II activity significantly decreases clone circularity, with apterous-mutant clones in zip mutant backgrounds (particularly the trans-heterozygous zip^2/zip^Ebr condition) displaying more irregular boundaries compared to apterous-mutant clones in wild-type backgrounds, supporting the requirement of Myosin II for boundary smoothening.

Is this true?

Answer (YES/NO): NO